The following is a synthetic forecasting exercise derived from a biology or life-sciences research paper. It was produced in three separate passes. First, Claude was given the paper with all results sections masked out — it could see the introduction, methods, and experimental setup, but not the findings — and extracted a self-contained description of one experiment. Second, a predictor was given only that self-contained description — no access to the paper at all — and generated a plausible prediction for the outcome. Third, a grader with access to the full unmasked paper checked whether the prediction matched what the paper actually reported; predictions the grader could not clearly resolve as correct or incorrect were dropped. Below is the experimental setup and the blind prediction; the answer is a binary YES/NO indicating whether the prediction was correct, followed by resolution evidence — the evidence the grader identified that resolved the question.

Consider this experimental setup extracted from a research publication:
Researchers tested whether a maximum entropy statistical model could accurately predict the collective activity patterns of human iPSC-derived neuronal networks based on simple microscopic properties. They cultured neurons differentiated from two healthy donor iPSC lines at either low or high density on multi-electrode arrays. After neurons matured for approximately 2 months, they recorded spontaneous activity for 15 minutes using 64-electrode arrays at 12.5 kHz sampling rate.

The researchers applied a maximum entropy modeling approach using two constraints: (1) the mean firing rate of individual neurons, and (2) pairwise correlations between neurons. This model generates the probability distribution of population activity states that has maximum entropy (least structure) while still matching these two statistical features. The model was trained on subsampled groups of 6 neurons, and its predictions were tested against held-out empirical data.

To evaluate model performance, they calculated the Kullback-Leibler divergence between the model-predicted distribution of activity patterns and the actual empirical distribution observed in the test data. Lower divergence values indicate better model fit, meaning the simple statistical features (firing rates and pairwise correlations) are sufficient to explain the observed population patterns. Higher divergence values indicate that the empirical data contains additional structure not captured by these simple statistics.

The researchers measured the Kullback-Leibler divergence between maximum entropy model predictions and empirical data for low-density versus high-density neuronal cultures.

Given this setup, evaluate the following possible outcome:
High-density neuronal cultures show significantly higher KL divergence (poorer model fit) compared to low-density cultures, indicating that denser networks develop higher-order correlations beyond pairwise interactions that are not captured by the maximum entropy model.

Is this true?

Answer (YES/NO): NO